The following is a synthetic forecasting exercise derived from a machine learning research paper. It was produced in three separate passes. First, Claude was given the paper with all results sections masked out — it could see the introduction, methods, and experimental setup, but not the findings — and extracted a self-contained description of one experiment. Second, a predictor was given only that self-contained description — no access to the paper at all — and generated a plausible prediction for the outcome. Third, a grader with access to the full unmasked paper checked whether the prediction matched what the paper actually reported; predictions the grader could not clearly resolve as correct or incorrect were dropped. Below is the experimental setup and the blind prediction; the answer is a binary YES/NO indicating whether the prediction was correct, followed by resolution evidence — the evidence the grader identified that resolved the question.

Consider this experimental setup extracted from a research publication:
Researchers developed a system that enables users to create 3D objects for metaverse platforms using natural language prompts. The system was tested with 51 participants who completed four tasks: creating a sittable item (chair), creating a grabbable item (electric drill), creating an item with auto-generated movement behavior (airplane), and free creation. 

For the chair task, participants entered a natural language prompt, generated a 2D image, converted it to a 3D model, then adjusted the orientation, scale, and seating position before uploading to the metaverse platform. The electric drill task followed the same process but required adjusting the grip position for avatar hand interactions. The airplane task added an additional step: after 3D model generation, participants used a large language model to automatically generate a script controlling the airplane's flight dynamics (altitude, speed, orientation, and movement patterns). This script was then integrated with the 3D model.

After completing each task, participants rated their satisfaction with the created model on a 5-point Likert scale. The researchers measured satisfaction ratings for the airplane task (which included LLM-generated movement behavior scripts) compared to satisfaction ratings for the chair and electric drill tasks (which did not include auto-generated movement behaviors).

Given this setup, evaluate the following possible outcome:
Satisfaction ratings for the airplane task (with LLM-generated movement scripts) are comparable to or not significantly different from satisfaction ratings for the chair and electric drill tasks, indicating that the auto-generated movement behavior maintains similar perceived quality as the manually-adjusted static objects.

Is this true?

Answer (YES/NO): NO